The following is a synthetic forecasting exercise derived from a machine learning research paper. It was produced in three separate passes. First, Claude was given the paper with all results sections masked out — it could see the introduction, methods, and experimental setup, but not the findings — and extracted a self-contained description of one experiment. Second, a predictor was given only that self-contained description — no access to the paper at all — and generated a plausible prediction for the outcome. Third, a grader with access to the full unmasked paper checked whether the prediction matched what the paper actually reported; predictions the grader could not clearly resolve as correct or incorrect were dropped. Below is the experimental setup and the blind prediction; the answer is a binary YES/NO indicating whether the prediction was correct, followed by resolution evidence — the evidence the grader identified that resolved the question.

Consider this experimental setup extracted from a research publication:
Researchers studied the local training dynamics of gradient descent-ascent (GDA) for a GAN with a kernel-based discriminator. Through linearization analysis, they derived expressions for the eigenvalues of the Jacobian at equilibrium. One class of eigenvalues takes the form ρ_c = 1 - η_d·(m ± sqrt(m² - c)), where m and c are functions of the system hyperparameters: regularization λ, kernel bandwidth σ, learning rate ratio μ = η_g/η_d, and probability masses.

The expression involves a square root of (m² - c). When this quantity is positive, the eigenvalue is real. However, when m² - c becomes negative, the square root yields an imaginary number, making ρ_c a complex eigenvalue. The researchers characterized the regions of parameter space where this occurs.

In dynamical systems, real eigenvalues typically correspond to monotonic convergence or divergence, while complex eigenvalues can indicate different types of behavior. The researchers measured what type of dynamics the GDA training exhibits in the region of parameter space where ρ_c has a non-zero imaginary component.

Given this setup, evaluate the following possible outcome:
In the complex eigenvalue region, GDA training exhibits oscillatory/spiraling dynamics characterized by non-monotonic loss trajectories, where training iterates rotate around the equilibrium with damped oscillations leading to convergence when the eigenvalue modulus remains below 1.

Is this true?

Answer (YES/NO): YES